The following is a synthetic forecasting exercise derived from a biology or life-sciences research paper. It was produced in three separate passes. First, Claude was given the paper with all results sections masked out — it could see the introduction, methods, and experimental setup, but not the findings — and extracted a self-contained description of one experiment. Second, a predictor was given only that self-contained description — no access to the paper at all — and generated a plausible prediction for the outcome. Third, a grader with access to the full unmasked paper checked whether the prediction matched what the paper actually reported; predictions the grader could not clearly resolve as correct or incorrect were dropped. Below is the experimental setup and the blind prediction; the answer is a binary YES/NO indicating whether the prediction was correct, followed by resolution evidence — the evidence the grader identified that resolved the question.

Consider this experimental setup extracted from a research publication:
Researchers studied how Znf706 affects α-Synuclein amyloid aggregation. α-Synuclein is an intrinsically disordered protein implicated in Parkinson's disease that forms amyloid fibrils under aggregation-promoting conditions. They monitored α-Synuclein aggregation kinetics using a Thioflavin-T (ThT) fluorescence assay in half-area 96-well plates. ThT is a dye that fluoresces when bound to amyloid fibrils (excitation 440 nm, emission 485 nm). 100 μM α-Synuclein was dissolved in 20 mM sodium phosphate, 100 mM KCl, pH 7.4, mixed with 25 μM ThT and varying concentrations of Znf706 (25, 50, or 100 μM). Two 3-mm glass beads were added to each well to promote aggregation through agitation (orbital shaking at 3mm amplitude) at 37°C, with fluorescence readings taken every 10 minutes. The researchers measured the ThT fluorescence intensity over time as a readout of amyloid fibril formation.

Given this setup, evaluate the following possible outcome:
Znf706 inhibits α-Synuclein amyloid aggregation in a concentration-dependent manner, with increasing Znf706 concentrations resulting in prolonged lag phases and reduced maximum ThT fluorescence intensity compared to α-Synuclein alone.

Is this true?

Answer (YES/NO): NO